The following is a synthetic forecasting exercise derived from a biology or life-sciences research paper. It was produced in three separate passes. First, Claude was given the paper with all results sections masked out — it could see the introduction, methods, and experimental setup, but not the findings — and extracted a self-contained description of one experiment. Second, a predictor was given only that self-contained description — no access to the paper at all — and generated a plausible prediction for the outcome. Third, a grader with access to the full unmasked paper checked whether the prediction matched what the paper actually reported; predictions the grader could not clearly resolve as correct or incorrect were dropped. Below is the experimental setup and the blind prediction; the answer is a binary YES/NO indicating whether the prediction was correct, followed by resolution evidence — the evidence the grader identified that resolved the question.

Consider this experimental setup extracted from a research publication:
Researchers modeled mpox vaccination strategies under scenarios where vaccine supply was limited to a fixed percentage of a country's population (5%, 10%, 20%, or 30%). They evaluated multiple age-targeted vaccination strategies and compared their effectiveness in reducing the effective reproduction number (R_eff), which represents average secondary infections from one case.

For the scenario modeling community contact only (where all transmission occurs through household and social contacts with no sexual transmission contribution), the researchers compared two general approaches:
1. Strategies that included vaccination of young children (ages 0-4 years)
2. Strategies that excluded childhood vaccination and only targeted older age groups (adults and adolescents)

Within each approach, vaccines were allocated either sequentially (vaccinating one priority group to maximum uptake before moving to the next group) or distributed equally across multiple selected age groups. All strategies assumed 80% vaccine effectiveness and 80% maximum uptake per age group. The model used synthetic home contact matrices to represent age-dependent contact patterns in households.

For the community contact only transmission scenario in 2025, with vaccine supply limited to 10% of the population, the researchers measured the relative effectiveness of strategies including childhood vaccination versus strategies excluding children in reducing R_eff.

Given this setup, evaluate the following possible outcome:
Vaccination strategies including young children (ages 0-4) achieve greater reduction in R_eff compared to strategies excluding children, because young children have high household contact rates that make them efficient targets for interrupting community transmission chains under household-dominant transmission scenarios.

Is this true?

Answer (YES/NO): YES